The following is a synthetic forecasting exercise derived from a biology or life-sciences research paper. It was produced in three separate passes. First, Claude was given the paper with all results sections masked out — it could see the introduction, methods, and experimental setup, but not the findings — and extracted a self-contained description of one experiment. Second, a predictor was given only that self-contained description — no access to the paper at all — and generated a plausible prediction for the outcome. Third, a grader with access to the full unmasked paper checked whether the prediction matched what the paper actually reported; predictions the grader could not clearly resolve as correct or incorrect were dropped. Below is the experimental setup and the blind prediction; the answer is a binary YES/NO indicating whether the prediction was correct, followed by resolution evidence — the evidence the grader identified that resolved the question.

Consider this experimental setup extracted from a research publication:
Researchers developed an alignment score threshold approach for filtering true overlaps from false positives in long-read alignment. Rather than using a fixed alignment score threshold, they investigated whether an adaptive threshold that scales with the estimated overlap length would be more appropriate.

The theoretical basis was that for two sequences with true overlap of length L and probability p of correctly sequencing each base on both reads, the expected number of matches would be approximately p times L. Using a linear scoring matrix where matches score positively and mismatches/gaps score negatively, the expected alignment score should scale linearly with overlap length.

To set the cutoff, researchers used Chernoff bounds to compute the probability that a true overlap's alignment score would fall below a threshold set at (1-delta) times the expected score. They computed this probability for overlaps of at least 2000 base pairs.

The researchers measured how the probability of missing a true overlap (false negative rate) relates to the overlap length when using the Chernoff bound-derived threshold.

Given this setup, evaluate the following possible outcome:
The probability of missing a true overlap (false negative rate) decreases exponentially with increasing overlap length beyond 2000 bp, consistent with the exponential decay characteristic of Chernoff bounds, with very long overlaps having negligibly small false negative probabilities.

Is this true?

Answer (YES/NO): YES